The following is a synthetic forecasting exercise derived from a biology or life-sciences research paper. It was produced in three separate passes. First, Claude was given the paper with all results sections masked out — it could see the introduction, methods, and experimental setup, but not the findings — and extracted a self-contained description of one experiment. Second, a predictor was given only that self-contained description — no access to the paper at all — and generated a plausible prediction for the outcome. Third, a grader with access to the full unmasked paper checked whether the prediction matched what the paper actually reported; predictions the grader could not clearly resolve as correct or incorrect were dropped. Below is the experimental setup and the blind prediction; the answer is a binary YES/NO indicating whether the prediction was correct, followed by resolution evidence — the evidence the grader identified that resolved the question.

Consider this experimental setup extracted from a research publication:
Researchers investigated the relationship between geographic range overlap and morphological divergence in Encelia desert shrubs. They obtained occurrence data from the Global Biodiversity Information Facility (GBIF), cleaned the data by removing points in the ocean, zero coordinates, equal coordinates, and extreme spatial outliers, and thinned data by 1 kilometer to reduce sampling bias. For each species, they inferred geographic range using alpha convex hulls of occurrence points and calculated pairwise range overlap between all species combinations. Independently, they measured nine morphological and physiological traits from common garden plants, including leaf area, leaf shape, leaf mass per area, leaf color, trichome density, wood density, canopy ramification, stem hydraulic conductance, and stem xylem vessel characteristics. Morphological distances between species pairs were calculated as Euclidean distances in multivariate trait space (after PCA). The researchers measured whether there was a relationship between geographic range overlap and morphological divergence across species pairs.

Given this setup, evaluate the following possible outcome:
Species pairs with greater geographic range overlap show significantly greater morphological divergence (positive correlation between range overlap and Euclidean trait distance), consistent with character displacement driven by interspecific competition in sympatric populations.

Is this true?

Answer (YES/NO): NO